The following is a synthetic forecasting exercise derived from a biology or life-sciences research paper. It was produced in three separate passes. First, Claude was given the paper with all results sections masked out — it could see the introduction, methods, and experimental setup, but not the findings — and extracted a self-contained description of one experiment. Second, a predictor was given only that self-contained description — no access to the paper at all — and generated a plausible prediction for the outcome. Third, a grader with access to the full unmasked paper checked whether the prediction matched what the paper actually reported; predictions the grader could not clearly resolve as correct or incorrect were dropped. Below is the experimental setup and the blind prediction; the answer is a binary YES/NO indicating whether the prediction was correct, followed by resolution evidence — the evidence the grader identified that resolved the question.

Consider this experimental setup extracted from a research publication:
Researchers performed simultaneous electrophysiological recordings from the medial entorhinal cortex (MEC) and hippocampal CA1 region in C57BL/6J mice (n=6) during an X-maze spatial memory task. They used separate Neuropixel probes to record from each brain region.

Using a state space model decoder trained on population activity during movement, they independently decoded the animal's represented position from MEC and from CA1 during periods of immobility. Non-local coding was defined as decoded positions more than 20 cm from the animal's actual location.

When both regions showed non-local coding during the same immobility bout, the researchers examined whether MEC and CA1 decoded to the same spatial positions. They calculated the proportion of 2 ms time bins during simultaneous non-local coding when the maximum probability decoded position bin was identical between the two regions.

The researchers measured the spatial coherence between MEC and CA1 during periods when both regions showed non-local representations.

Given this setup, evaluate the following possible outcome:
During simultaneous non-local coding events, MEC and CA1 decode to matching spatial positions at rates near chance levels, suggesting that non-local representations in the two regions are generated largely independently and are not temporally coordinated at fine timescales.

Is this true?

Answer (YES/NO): YES